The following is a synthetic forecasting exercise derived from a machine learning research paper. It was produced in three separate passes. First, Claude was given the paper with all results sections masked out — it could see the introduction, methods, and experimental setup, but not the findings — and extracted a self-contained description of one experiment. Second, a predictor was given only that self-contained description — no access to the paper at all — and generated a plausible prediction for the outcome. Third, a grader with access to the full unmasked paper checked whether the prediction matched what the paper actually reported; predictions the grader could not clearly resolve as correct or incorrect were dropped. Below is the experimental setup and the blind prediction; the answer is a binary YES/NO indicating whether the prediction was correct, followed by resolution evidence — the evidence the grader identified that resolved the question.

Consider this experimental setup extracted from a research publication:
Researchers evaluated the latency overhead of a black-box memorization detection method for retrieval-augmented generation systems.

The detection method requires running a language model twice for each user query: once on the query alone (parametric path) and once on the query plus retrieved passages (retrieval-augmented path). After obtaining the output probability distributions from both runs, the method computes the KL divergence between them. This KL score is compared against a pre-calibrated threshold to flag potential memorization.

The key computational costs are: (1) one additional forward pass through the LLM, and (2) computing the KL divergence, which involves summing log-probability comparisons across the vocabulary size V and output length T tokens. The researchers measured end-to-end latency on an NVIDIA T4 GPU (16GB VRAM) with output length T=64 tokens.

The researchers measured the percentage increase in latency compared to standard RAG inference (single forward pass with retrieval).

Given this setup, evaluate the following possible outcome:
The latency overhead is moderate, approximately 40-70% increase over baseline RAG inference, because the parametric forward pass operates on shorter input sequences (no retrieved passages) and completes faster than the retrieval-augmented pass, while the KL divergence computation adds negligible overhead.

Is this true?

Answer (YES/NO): NO